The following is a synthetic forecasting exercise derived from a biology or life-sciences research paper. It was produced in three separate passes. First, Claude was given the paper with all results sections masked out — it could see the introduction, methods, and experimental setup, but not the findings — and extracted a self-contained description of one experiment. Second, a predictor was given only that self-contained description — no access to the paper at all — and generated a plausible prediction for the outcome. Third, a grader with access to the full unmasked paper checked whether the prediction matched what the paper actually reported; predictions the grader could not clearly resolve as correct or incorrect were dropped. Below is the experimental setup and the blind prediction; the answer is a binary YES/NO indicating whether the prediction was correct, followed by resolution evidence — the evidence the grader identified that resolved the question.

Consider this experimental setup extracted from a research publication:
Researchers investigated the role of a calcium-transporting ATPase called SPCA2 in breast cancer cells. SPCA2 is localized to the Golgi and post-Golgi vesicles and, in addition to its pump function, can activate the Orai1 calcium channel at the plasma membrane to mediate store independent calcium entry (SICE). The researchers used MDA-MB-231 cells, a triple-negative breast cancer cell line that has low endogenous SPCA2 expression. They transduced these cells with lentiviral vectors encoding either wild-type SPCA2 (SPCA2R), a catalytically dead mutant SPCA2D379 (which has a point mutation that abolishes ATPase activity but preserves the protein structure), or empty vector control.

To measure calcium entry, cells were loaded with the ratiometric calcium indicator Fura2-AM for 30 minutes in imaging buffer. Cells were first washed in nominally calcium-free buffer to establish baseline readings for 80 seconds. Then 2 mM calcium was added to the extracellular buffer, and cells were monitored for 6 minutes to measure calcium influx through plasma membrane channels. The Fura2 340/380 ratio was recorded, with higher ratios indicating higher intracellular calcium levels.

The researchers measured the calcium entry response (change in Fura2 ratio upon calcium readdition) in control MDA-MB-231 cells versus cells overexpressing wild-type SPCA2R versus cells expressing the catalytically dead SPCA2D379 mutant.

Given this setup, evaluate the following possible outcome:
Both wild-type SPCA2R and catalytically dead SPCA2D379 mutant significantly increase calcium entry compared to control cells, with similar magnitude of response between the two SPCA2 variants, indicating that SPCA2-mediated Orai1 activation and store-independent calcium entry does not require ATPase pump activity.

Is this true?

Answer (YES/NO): YES